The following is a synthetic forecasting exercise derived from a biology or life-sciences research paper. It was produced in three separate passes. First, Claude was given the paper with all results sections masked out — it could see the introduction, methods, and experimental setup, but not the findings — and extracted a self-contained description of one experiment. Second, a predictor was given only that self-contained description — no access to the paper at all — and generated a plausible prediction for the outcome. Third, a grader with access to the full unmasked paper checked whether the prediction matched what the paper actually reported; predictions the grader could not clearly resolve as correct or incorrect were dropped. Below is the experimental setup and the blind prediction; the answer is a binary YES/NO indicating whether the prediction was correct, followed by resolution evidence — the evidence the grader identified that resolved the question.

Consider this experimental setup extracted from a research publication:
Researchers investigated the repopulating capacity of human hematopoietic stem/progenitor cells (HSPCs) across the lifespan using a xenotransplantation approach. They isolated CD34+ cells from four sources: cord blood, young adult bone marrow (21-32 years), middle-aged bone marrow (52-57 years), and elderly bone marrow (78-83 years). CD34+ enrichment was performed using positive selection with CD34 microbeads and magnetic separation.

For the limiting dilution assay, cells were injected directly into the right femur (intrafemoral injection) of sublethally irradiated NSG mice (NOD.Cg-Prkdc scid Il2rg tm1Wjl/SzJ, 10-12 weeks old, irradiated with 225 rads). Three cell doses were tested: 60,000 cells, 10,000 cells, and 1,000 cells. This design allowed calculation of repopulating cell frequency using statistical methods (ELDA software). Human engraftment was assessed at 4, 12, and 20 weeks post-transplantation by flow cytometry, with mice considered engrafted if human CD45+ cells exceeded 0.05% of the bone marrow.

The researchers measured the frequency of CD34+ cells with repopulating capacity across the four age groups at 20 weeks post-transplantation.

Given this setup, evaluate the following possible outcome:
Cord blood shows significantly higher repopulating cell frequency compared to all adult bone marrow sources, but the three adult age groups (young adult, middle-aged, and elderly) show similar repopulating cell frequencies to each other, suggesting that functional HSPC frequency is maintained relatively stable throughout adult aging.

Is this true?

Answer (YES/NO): NO